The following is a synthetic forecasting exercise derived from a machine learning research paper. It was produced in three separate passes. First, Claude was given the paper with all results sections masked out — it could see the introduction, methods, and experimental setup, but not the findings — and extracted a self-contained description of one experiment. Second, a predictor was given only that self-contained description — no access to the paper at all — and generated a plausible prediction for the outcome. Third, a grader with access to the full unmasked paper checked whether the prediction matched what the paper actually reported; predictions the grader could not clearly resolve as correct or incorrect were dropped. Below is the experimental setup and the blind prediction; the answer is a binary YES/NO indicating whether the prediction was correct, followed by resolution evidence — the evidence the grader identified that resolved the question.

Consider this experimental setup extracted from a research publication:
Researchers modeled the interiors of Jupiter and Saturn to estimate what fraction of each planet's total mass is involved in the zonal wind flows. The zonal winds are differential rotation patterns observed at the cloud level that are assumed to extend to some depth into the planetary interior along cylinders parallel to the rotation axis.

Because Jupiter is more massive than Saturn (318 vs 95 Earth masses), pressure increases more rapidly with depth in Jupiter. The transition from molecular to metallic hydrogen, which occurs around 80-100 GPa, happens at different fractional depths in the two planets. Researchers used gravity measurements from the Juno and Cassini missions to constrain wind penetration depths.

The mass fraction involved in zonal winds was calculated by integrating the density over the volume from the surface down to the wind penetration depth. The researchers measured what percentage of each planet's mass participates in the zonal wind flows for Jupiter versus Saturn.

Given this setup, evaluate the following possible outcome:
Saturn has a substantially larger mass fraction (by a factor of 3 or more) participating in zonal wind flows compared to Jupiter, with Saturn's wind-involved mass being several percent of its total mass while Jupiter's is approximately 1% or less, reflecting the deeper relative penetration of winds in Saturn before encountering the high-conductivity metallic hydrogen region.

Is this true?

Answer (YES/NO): YES